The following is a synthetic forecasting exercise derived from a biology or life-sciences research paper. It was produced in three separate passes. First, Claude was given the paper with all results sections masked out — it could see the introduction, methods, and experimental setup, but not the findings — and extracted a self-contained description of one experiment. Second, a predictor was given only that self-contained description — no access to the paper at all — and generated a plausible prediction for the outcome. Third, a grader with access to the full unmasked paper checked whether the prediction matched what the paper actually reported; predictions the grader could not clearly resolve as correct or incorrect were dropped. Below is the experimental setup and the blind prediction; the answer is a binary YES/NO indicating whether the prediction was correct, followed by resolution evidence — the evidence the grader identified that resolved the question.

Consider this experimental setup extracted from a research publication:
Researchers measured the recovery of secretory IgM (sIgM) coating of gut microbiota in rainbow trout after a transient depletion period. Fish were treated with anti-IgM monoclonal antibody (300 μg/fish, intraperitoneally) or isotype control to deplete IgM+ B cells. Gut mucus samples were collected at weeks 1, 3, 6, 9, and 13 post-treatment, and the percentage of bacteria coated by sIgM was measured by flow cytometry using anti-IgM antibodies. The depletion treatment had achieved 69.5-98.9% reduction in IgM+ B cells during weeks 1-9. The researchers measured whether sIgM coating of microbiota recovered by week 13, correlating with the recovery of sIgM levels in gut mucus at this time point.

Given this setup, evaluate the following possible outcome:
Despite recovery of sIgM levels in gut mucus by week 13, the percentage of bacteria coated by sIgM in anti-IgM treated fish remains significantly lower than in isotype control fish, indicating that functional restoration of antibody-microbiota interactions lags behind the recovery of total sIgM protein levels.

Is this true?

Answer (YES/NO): NO